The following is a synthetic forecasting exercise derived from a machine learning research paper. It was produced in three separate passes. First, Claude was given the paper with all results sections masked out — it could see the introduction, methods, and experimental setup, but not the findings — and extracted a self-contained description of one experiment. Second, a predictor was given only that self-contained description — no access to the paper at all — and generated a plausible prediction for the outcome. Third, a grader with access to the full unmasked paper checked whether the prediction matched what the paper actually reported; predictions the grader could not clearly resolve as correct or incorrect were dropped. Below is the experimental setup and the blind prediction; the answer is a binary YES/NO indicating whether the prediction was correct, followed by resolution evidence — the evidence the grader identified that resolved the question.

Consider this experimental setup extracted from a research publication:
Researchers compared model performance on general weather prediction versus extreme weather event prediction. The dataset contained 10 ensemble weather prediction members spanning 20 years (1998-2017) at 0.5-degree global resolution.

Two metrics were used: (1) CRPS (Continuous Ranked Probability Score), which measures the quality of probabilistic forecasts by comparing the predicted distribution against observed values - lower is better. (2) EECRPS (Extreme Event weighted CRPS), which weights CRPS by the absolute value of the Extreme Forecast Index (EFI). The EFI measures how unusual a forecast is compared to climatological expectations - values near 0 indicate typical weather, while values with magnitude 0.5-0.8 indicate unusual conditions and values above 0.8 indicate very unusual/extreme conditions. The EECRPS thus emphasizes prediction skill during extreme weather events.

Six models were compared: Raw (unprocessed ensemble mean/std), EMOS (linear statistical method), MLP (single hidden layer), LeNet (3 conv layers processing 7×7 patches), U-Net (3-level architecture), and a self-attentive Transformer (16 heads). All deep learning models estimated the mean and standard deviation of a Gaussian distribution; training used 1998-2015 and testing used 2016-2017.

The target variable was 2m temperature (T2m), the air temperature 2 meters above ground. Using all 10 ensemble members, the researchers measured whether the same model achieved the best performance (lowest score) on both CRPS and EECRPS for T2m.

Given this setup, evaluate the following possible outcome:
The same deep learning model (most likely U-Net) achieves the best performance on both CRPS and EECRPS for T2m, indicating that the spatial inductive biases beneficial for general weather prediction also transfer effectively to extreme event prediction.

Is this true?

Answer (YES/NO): NO